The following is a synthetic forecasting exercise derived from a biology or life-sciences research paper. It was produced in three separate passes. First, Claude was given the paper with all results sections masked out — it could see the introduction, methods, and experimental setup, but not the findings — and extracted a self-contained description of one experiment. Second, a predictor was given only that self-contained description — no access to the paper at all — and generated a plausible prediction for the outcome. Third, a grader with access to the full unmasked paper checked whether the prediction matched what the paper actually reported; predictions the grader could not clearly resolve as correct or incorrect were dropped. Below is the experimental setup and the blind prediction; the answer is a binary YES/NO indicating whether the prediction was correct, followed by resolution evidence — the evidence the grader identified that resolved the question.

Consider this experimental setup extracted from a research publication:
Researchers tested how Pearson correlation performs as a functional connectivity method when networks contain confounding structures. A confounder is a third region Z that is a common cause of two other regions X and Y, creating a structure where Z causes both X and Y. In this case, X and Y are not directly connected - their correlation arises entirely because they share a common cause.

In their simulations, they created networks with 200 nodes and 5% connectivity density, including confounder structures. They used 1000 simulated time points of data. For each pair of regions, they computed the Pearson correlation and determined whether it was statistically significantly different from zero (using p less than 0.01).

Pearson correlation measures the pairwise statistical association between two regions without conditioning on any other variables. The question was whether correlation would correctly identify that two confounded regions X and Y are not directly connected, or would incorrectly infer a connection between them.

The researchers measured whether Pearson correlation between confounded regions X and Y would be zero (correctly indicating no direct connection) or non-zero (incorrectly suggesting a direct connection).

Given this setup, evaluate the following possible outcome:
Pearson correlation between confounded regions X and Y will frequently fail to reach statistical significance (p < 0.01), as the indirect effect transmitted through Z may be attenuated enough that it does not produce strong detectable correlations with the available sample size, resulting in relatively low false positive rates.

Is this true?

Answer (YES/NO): NO